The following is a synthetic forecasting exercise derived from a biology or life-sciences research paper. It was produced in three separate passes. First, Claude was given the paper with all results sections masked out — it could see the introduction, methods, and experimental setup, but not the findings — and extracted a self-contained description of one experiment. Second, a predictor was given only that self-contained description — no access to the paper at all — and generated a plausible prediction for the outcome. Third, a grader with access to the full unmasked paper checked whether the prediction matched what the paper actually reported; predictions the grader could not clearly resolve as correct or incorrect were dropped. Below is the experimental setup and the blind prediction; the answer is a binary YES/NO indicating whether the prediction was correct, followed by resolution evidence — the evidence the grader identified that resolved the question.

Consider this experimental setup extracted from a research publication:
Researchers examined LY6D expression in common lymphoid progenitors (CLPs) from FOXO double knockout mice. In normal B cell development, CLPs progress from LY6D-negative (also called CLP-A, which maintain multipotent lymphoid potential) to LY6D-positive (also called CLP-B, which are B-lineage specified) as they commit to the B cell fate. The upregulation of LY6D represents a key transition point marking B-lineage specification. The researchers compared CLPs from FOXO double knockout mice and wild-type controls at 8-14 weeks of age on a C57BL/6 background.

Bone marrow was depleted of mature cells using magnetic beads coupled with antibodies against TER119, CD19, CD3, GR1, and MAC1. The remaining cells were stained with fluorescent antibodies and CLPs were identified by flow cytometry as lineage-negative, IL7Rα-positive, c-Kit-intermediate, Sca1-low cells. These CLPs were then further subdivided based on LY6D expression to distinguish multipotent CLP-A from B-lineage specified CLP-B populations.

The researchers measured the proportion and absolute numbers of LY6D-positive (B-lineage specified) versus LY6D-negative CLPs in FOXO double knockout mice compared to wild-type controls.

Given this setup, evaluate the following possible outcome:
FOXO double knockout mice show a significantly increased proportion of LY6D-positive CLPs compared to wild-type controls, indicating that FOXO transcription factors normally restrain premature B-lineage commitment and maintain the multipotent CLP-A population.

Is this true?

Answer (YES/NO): NO